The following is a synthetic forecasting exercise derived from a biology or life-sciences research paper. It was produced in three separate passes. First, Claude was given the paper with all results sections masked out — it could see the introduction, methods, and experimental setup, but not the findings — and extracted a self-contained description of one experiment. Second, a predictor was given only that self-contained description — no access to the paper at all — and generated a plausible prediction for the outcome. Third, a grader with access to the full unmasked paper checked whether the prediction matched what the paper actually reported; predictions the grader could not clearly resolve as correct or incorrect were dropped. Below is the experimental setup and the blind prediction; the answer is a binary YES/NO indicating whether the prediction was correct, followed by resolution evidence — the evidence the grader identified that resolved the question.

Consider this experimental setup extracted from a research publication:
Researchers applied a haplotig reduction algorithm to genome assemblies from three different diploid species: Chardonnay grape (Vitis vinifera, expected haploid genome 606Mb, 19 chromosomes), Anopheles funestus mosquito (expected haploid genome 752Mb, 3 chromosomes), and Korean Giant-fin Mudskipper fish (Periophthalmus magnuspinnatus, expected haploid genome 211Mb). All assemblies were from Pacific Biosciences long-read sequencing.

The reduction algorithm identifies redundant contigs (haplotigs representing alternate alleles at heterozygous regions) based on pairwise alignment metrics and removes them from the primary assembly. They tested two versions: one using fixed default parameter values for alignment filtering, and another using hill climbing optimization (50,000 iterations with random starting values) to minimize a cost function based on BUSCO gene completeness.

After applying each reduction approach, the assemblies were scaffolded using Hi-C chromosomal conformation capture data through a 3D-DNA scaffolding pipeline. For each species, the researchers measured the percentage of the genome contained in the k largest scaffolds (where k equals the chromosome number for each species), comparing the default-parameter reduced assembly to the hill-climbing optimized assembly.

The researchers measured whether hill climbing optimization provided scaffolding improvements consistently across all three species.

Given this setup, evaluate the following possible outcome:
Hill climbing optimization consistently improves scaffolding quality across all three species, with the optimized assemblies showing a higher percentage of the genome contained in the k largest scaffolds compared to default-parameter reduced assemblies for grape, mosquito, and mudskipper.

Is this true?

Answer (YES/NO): NO